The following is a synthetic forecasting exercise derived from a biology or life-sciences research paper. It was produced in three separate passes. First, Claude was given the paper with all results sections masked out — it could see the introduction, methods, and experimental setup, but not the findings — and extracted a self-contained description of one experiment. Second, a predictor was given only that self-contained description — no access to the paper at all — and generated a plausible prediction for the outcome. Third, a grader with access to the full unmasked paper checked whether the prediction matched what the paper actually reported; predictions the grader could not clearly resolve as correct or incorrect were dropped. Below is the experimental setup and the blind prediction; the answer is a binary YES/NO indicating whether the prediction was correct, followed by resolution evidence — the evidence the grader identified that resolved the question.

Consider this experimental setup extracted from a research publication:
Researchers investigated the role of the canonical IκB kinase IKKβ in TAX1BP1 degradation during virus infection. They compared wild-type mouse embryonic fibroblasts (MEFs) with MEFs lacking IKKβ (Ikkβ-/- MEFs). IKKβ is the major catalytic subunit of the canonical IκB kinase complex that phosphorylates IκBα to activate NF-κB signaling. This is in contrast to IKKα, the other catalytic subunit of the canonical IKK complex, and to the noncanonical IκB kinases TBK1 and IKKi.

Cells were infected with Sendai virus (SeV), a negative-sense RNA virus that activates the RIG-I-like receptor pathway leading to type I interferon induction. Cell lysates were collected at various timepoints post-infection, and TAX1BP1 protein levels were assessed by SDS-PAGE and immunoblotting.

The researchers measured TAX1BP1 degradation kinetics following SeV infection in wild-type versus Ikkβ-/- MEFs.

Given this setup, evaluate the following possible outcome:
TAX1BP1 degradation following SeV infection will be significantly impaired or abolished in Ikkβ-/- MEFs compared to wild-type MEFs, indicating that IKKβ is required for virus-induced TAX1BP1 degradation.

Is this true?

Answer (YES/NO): NO